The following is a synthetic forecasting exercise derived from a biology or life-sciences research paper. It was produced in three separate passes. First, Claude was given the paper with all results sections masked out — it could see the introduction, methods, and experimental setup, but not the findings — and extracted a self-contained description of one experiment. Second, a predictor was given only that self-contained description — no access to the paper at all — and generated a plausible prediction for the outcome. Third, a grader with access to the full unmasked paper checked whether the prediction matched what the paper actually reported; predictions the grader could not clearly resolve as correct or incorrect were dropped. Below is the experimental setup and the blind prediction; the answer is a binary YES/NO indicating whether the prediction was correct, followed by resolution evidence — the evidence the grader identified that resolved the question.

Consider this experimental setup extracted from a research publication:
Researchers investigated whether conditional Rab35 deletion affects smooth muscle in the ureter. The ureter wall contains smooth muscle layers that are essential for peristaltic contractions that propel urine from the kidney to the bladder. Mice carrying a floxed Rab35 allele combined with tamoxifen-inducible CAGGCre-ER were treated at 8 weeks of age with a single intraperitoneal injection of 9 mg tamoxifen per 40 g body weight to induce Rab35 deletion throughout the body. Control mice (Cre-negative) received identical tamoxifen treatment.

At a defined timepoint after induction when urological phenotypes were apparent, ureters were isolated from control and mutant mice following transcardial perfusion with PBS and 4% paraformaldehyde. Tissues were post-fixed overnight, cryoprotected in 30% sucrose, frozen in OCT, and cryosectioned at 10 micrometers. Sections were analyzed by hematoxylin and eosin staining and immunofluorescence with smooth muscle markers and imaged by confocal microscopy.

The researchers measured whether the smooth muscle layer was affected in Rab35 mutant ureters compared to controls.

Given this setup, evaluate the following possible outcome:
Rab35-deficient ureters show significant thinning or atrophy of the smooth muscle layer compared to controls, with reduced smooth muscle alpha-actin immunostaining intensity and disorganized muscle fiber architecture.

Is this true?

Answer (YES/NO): NO